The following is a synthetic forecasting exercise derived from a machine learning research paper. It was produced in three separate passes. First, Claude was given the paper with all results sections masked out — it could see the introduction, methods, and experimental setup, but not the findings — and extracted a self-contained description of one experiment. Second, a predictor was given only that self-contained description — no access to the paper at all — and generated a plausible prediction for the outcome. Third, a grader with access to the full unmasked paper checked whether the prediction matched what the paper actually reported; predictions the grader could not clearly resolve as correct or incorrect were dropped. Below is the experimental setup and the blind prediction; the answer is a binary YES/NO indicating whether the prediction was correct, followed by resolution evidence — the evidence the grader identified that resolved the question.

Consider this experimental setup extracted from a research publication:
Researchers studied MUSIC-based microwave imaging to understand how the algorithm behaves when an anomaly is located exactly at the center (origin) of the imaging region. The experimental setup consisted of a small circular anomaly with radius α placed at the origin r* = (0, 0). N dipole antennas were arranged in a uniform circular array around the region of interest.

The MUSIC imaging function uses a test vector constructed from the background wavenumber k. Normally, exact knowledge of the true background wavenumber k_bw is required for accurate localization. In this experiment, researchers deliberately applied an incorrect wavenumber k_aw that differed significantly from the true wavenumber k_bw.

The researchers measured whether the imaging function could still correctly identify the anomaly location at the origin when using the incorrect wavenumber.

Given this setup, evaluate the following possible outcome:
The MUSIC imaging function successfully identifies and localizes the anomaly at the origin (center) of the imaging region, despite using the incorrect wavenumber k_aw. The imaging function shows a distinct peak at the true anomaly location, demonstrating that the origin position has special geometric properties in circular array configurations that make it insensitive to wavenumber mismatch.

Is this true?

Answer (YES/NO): YES